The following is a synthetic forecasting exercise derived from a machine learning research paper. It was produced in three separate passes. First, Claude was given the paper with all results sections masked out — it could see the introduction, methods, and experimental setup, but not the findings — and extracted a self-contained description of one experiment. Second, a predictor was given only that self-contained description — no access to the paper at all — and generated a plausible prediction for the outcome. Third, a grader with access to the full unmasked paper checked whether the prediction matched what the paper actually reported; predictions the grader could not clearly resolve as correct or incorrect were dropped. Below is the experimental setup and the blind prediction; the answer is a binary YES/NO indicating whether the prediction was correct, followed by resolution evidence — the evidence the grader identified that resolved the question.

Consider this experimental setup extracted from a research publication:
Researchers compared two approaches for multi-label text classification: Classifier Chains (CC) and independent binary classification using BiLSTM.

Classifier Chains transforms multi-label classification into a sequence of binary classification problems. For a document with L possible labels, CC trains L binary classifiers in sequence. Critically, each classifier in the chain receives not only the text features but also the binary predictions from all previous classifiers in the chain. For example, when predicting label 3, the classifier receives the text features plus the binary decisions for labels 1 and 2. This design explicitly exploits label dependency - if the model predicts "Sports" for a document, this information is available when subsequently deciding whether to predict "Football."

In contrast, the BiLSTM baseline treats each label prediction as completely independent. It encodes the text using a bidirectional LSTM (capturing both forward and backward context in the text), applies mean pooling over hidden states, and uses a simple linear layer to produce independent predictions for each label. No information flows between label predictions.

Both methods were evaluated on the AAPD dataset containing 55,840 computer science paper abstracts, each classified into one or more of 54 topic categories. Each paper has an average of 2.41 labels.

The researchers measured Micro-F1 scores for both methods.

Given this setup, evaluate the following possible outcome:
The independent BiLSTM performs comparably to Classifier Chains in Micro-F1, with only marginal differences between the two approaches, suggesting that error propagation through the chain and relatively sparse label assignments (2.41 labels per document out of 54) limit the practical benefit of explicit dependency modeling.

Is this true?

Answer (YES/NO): NO